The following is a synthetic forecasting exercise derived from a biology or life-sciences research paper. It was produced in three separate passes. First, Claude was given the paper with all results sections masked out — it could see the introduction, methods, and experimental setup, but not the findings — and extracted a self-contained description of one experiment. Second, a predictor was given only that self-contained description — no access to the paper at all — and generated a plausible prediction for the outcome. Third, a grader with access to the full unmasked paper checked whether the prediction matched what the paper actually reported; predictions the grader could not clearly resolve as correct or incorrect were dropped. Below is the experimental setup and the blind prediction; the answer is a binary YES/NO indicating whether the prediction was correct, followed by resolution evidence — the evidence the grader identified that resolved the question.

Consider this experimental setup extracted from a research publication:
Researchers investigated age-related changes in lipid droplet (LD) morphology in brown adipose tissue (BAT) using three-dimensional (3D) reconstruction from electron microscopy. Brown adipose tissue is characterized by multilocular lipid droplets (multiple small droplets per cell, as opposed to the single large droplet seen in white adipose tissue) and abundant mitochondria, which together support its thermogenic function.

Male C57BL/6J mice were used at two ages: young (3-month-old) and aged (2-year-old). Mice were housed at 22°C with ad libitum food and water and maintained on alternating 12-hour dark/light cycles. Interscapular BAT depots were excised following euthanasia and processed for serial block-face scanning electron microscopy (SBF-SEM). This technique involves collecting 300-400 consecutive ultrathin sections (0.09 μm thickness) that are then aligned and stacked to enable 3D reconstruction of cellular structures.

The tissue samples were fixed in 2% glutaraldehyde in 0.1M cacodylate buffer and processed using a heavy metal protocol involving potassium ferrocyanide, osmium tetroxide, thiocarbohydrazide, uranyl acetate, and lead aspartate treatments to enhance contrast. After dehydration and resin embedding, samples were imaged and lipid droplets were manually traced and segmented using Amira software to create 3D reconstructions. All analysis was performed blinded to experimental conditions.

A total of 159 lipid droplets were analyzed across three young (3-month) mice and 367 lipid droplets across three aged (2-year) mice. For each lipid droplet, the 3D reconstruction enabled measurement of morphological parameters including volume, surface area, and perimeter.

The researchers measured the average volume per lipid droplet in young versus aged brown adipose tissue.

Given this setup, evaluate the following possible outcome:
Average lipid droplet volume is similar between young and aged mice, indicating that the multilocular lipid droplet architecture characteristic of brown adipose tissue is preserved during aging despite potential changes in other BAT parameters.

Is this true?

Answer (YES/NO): NO